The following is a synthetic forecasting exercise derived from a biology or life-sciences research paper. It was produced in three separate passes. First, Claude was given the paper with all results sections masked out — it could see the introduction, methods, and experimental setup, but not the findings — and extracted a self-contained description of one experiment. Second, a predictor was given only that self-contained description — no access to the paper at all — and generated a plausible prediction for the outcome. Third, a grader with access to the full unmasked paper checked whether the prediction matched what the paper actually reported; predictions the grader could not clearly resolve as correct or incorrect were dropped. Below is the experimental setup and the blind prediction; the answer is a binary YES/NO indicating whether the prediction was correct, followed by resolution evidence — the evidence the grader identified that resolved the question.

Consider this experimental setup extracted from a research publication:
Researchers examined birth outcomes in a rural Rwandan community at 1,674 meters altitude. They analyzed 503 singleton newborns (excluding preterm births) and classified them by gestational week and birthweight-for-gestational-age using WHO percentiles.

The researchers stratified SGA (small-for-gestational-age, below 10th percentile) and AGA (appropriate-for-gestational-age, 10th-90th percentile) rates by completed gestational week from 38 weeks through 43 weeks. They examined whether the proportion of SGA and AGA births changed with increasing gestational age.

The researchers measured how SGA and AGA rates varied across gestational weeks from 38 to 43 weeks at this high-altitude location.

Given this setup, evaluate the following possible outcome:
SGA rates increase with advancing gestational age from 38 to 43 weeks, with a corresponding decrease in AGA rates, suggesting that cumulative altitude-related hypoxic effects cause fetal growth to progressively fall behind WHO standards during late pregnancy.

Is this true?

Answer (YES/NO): NO